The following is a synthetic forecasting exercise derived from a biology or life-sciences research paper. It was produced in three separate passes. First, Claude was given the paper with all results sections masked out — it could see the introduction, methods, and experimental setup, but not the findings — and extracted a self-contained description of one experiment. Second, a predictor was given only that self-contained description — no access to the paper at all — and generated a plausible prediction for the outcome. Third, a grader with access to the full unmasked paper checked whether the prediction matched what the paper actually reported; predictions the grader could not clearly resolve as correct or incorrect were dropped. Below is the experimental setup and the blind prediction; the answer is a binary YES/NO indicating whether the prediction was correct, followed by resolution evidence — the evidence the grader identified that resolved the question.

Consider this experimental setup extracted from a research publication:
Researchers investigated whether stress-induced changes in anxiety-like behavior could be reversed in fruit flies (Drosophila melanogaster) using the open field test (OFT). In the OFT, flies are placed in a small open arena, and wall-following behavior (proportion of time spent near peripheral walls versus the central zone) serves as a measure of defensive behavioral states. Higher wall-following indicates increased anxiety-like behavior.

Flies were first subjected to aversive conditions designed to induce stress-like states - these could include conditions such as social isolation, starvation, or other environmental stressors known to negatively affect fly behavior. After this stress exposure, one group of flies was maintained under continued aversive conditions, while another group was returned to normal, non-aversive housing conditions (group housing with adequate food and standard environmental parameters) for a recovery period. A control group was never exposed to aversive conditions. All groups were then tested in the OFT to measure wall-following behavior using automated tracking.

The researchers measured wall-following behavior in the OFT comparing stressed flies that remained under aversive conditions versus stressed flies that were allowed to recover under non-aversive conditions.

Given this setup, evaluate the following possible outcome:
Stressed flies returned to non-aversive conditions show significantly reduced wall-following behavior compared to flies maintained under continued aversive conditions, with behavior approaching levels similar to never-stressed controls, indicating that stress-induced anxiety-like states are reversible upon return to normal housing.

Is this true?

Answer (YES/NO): YES